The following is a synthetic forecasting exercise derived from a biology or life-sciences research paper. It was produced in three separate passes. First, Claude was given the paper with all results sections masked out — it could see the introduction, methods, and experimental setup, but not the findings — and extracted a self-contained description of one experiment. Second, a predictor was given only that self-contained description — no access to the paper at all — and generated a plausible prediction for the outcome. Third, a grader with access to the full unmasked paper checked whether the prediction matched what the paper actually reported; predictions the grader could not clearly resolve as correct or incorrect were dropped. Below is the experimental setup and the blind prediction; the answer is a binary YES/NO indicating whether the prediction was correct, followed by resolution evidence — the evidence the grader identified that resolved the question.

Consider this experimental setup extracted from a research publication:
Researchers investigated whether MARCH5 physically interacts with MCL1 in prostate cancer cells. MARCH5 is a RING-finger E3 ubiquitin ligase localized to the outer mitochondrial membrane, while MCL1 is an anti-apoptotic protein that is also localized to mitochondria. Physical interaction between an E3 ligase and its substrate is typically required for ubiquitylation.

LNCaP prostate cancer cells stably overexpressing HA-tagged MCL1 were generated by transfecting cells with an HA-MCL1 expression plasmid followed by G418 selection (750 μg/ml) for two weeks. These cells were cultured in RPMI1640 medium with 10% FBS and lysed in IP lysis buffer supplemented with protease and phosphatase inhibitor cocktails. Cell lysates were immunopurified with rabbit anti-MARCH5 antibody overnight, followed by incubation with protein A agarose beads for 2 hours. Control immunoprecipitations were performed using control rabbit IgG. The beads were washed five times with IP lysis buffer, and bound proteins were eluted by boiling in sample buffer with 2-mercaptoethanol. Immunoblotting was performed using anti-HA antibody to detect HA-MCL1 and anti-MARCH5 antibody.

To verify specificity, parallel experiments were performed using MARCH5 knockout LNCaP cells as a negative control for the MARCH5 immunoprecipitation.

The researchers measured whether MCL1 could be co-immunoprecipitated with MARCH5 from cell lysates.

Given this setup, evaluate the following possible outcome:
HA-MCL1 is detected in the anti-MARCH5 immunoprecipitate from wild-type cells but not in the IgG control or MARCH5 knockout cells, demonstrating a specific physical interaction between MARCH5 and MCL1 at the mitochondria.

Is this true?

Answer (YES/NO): NO